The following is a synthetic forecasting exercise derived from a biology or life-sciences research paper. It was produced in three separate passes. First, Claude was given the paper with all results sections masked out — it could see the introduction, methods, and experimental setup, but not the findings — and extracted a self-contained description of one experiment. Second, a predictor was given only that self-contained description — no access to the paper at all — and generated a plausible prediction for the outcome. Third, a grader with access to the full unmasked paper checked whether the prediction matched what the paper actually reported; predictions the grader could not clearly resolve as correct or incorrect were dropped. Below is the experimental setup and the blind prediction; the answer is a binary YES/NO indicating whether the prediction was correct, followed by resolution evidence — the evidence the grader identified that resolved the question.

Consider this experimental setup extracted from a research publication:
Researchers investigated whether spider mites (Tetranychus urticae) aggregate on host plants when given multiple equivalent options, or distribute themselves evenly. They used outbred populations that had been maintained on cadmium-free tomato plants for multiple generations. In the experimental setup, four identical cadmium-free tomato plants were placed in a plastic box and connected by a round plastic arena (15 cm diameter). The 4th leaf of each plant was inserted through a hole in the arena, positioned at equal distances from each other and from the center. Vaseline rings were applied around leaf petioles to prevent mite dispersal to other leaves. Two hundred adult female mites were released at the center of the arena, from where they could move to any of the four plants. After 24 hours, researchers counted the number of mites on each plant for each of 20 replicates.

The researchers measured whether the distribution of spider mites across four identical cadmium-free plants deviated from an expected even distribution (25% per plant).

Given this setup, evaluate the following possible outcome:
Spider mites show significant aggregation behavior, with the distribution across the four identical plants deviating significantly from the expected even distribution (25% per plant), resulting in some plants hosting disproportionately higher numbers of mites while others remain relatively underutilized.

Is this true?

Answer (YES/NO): YES